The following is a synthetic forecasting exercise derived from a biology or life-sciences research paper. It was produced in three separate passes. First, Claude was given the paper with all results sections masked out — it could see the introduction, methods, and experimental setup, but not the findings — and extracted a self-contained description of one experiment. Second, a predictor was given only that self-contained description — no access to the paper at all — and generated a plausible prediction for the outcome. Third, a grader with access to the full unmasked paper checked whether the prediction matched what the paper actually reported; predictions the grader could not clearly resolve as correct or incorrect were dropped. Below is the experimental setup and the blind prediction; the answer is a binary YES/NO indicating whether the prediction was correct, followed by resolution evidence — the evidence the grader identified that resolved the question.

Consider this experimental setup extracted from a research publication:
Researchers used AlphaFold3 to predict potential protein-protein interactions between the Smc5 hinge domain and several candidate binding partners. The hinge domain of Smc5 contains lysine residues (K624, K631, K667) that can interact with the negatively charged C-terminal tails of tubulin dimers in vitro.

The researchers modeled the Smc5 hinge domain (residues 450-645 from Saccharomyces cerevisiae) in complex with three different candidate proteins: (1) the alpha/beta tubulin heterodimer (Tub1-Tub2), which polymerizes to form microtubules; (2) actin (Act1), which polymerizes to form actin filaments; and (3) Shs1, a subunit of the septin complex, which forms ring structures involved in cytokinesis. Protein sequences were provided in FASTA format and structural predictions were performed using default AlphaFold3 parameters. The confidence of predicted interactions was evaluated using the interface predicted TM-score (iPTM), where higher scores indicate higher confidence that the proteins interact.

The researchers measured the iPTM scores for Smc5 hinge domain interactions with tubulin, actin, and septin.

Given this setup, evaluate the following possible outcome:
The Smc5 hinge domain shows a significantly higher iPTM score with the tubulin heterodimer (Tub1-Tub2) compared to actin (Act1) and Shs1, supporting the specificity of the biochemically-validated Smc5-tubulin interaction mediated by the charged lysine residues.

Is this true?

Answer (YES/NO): YES